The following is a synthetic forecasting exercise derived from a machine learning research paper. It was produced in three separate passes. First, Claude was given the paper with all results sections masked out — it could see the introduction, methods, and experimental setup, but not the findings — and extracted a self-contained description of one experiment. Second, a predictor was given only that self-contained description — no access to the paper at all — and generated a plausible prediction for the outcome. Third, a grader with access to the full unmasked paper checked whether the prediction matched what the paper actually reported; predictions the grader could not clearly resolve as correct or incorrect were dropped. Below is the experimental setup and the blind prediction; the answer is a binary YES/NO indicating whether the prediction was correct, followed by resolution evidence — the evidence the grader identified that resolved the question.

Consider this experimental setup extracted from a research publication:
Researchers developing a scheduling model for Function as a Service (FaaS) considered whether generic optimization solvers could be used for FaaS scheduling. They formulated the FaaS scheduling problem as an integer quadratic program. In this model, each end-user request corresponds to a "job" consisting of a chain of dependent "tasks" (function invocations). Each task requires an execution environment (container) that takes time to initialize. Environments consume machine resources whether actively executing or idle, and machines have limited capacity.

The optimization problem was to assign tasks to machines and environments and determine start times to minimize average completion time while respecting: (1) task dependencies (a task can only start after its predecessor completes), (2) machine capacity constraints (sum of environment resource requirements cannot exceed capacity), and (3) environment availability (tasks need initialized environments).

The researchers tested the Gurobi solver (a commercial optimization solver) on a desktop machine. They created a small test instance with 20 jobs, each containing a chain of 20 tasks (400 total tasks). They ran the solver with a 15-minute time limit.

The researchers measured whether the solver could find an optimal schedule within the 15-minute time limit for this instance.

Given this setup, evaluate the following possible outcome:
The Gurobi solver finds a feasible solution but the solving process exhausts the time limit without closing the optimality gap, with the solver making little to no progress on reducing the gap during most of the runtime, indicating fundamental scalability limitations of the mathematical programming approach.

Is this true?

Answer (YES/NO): NO